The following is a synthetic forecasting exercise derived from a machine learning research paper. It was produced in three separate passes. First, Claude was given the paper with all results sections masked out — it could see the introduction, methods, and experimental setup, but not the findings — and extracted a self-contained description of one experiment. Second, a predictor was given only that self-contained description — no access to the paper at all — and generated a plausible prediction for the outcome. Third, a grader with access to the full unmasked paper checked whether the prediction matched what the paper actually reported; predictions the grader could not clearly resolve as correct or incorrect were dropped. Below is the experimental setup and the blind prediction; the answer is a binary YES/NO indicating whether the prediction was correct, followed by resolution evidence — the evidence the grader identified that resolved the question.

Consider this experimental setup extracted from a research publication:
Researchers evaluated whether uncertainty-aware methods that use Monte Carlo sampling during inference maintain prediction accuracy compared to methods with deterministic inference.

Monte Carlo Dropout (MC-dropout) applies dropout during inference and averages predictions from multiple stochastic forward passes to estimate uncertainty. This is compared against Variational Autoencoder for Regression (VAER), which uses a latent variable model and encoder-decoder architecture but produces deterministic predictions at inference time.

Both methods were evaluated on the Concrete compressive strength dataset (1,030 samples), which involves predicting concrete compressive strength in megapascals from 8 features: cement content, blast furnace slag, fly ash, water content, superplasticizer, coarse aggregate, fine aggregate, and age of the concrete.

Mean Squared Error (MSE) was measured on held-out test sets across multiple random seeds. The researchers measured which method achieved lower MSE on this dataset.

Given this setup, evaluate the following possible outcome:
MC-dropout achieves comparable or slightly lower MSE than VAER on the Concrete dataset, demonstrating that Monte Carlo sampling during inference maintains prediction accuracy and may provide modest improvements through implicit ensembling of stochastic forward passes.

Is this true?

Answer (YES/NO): NO